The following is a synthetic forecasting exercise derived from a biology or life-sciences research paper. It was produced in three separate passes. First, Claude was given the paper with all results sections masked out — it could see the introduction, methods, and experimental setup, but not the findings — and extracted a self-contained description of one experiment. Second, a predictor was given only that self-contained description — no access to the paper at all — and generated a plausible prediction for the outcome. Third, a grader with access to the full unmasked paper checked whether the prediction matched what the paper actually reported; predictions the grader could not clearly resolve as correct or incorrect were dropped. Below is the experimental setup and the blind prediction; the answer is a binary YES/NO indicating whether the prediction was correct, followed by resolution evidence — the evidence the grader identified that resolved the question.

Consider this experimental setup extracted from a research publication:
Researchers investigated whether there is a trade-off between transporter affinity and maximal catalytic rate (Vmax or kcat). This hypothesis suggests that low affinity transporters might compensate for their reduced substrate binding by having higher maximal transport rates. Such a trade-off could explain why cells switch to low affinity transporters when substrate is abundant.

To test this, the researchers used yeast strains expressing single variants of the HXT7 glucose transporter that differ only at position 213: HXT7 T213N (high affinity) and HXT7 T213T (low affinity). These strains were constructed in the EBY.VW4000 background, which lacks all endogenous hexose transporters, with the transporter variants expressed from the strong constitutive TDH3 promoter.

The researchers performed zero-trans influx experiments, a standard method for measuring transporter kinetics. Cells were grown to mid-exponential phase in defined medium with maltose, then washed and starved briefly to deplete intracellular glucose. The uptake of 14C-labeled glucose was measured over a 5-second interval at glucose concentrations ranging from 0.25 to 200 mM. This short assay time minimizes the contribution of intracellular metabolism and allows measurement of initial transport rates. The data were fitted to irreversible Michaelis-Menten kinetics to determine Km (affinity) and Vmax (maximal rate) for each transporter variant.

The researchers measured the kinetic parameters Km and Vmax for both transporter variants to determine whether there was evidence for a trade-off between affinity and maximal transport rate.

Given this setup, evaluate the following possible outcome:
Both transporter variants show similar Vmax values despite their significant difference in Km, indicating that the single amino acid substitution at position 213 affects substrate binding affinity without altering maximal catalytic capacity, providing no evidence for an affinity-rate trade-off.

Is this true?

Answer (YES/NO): NO